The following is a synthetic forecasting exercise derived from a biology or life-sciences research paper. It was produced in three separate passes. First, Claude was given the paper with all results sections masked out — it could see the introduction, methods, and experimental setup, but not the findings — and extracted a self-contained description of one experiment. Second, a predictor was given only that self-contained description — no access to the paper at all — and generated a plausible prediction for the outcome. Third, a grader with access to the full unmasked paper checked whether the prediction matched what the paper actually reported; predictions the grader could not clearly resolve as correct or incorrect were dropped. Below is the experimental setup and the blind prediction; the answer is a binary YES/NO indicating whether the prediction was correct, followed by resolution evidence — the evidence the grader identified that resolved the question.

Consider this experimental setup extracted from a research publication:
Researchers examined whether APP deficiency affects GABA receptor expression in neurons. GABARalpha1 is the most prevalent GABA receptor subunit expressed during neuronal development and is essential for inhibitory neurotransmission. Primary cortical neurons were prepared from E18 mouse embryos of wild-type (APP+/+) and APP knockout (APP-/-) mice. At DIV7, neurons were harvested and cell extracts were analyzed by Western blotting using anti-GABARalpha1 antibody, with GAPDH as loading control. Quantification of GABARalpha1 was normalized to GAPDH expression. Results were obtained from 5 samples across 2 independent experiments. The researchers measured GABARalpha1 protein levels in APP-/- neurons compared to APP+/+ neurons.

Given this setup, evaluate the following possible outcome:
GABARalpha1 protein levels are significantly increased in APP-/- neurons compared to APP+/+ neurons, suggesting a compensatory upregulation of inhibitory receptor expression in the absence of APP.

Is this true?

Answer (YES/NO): NO